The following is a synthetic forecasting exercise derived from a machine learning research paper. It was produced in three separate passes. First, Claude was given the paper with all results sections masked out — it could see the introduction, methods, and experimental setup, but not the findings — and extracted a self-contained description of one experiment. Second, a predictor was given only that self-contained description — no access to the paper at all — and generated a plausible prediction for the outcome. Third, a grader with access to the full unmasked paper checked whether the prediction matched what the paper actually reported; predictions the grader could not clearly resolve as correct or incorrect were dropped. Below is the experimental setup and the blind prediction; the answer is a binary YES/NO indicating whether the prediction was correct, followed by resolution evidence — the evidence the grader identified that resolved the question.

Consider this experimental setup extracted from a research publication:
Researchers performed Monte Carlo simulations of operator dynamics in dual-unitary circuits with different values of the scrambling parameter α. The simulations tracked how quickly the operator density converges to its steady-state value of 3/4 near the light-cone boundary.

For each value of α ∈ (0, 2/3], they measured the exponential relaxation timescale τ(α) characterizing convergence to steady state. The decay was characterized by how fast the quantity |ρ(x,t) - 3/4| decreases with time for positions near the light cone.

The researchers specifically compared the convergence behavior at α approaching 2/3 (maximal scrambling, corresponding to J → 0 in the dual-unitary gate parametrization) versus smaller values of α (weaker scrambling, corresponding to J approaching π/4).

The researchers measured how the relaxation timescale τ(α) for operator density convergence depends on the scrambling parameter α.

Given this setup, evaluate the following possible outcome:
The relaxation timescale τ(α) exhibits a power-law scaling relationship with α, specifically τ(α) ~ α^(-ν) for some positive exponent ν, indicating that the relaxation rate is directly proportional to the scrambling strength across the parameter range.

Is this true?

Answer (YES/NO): NO